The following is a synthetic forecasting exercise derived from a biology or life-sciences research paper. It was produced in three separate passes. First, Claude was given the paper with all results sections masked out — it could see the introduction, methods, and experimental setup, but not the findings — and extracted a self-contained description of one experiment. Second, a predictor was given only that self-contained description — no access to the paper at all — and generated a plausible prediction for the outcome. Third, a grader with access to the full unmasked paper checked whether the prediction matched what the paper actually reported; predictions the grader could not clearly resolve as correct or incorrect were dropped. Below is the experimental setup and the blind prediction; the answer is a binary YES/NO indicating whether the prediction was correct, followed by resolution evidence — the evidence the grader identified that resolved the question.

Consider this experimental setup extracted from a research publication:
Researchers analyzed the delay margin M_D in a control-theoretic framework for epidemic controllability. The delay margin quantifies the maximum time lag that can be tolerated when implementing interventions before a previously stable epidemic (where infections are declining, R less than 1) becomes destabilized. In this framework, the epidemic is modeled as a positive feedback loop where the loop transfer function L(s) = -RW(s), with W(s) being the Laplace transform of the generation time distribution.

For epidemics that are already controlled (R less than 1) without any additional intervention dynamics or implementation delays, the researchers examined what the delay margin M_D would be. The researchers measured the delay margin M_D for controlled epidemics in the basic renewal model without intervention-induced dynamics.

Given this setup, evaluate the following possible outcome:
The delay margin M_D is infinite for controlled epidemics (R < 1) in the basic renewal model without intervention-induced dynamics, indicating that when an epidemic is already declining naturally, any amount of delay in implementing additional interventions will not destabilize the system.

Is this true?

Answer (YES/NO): YES